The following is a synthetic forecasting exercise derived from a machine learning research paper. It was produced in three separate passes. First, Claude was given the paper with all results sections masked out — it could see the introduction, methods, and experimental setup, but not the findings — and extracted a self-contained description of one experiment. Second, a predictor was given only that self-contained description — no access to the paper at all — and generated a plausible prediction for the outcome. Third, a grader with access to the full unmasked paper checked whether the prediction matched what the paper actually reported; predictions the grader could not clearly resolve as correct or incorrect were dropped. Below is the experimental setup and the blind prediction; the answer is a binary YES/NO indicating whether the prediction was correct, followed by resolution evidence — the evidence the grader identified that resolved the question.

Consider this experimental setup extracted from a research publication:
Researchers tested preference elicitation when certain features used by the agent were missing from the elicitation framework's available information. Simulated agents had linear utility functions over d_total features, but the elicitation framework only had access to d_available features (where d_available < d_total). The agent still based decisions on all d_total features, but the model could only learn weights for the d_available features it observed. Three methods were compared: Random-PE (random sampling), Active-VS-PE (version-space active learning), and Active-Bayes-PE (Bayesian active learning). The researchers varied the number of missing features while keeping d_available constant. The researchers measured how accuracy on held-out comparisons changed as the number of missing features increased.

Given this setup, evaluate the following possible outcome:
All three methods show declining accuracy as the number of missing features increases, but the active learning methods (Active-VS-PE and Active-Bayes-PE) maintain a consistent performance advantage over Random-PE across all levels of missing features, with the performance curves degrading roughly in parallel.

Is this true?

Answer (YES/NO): NO